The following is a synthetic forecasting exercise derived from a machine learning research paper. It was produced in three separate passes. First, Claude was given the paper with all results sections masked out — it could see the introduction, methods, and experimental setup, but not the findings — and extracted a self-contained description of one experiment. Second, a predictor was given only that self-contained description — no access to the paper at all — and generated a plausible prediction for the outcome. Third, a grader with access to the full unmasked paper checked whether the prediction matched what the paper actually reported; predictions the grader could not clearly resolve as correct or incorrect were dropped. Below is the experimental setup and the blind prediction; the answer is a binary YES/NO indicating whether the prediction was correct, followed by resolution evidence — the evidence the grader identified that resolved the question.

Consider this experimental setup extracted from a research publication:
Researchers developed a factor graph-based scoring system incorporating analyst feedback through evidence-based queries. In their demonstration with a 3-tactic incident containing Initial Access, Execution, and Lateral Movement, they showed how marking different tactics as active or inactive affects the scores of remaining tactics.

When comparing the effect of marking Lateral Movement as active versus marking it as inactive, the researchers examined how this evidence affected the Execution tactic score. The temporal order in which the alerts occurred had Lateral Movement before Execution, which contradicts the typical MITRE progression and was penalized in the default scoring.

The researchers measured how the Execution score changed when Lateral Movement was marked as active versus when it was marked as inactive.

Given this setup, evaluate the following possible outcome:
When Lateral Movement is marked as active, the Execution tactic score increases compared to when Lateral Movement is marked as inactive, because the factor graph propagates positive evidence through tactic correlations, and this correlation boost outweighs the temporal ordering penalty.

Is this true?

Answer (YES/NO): NO